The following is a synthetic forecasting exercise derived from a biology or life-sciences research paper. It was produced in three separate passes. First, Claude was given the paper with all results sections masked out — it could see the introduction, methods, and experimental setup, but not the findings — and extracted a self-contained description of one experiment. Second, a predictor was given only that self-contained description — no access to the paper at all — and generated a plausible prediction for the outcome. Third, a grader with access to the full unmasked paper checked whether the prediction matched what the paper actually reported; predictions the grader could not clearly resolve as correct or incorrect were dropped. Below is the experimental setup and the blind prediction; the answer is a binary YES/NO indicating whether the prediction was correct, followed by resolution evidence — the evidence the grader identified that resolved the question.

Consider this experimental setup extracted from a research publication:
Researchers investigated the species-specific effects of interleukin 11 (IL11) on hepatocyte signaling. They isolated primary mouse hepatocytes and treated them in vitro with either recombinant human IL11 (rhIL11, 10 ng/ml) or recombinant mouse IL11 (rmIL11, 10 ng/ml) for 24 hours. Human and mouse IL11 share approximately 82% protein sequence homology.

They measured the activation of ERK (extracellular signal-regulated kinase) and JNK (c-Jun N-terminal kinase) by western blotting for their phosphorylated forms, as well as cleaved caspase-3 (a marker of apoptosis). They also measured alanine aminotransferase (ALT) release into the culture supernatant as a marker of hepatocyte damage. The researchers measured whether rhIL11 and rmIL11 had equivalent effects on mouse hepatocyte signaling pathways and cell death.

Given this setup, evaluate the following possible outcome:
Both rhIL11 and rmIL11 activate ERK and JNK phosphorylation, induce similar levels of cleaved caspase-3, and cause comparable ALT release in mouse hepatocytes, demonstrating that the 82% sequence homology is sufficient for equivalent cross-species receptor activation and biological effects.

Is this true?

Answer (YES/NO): NO